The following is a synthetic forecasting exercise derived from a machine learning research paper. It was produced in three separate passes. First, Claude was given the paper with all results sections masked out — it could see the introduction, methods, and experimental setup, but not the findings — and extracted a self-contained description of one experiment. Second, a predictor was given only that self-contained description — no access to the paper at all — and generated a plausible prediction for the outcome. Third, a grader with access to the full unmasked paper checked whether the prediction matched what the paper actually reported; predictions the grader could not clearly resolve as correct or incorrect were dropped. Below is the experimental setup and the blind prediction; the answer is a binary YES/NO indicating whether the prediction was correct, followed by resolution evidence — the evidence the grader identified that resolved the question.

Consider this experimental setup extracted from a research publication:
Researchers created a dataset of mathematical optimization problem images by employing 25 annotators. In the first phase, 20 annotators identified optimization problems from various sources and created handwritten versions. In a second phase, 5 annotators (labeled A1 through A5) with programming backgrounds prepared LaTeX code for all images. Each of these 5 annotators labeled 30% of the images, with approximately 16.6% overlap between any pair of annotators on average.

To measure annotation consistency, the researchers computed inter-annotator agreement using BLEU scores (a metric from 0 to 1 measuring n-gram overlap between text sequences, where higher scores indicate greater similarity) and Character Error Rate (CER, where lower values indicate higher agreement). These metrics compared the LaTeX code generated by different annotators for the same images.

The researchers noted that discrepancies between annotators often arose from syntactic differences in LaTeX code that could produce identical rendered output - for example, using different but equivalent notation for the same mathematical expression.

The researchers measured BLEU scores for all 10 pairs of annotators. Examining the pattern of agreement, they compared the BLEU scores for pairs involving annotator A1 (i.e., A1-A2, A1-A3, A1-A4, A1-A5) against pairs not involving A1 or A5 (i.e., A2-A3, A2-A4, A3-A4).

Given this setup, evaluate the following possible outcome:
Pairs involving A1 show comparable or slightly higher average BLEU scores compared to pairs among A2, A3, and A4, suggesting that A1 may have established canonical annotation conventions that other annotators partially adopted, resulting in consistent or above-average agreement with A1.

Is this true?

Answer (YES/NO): NO